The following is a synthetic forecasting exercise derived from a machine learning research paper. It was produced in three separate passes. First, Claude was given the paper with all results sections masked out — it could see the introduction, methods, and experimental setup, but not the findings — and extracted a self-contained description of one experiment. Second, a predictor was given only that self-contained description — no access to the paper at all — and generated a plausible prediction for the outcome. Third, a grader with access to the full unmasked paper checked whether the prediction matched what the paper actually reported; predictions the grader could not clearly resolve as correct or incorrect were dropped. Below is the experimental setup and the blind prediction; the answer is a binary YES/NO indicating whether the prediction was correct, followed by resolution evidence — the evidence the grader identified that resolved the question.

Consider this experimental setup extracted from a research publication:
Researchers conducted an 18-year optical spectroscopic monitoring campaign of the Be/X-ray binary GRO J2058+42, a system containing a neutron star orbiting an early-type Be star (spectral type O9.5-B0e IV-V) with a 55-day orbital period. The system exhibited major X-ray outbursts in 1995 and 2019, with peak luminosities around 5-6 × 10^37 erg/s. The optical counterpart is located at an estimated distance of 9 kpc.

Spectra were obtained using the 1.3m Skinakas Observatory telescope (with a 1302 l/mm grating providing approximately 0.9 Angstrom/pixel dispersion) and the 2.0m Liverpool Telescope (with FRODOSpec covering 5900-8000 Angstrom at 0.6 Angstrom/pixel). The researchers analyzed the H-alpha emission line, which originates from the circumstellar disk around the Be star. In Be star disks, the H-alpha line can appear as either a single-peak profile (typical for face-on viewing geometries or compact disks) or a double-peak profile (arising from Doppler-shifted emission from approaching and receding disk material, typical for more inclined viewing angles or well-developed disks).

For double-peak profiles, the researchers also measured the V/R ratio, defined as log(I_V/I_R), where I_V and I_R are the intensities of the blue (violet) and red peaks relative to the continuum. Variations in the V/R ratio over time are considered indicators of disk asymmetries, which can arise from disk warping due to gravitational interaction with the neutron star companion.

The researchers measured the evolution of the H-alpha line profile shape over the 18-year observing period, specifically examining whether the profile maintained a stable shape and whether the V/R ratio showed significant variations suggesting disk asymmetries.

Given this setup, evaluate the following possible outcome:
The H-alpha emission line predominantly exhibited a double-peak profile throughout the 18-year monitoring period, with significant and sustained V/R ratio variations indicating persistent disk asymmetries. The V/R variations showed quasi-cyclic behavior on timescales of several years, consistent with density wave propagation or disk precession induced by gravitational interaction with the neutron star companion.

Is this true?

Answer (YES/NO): NO